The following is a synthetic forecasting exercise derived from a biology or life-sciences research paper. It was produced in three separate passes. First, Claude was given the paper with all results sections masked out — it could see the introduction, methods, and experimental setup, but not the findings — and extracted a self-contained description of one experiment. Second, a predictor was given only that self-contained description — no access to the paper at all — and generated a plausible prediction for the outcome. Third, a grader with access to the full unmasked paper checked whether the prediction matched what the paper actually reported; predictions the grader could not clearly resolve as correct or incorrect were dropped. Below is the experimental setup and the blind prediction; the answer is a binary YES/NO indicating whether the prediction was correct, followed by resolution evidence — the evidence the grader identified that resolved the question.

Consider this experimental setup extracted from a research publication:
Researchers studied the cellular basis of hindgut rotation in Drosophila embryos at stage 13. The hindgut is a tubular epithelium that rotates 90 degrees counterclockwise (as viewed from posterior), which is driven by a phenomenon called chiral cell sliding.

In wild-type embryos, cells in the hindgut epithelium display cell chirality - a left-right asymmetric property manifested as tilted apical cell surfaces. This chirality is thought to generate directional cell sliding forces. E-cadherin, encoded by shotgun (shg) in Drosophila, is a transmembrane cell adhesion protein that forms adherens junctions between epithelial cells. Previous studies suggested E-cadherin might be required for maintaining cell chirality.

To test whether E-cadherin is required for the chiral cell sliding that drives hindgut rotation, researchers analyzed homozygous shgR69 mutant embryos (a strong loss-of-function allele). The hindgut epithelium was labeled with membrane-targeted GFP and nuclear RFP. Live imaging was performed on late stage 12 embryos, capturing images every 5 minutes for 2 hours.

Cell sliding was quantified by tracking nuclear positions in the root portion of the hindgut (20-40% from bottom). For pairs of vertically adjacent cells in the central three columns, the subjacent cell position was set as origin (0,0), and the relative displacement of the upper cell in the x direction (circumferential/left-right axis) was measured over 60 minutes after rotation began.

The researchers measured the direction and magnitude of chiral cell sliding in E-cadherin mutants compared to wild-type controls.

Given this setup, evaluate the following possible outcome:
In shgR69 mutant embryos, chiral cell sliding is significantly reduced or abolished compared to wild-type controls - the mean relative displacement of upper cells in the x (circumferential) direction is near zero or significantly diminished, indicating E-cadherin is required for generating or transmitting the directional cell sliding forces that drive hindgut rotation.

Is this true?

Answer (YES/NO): YES